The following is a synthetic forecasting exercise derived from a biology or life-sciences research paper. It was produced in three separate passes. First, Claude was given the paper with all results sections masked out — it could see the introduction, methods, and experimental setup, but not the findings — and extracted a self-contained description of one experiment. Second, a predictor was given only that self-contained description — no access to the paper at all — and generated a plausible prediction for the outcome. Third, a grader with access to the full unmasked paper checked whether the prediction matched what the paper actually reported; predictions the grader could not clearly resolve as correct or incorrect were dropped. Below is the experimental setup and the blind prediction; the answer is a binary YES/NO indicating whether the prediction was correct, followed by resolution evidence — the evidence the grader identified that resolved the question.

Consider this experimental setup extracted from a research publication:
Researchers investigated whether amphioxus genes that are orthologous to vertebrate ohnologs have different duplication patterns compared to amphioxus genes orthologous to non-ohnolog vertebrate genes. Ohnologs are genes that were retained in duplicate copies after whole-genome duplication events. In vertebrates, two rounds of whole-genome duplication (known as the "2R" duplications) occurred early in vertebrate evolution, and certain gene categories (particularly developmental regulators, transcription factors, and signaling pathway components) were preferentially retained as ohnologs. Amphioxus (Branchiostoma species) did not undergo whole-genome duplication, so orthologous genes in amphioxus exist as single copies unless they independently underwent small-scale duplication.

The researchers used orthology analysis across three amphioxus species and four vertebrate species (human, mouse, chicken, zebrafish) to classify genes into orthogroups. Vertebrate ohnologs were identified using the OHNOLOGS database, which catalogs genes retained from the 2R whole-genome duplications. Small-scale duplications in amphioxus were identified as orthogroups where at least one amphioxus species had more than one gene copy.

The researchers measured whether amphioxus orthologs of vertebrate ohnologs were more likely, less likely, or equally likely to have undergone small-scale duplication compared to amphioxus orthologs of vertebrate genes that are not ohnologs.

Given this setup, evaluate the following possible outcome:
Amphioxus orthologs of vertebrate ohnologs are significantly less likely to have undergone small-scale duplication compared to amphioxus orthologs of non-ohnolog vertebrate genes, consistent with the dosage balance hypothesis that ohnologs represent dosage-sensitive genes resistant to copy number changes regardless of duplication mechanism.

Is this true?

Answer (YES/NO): NO